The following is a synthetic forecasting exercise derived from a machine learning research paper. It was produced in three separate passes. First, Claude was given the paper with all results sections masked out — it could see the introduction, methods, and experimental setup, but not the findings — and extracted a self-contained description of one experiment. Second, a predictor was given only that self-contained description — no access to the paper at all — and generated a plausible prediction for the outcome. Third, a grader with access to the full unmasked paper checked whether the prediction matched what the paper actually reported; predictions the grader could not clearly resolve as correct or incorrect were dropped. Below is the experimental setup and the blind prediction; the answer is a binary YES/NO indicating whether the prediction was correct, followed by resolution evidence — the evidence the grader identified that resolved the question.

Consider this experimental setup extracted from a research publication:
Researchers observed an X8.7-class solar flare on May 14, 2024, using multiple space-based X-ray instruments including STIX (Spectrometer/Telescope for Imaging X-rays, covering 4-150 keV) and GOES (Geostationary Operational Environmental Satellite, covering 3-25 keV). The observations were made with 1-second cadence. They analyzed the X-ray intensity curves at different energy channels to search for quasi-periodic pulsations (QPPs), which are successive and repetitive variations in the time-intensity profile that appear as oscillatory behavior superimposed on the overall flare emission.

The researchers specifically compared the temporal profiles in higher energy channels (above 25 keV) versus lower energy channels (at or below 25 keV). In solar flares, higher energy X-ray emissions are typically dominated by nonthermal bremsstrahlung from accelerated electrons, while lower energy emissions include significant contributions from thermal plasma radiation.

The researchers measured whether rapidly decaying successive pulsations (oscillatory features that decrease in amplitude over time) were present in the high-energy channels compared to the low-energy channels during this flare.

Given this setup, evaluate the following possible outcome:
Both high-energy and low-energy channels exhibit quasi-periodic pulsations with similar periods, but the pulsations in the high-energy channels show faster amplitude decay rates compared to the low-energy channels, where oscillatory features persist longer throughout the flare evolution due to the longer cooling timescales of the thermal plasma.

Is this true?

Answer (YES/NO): NO